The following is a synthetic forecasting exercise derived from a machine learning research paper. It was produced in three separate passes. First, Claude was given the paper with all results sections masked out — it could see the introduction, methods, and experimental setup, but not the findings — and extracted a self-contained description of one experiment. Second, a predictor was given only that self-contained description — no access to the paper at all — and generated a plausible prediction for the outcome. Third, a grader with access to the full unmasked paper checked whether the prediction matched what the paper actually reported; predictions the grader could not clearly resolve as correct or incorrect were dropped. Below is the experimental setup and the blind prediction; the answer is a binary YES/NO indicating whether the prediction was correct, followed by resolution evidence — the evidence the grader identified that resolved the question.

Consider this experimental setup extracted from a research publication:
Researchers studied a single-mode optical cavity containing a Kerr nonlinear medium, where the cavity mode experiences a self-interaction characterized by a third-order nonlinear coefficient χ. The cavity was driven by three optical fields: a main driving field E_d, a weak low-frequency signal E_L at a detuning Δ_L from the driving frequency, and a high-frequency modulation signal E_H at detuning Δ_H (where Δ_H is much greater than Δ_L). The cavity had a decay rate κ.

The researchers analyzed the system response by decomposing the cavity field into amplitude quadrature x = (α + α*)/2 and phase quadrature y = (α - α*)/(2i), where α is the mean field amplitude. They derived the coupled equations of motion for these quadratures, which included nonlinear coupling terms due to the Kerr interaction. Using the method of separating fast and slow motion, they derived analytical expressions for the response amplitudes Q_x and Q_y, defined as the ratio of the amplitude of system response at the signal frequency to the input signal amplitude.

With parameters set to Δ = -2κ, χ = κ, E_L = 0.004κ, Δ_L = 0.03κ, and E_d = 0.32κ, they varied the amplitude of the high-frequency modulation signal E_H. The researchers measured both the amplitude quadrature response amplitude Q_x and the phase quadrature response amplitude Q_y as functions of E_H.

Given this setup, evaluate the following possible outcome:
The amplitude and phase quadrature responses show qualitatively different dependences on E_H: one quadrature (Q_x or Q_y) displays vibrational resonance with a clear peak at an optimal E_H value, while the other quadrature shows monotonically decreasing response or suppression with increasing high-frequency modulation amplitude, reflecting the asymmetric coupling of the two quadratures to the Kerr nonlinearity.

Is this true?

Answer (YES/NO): NO